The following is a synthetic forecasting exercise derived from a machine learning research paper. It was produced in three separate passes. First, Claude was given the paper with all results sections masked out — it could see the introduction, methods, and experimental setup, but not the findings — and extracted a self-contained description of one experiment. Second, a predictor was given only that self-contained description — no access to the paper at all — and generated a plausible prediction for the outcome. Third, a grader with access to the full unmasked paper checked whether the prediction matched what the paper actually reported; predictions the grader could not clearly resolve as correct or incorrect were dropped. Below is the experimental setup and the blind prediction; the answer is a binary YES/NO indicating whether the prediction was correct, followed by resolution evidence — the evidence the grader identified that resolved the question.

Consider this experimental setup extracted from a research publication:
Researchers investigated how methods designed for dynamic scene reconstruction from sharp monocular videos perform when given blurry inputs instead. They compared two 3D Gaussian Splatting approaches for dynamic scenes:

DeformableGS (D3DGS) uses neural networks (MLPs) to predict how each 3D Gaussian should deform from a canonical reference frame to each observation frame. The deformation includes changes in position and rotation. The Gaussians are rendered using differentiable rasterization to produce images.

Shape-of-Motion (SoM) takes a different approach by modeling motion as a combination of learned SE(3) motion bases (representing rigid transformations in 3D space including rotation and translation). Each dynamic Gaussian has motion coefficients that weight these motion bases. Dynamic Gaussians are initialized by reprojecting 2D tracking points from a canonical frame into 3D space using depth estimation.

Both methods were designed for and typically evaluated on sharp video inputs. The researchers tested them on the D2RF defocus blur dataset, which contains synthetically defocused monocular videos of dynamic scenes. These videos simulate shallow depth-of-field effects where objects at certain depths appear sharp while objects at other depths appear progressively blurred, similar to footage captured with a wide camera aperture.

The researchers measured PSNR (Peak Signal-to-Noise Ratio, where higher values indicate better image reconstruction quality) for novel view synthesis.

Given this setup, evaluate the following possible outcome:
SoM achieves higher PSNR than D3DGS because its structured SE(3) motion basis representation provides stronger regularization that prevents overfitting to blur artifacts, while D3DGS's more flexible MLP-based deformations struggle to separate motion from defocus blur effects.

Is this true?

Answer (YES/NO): YES